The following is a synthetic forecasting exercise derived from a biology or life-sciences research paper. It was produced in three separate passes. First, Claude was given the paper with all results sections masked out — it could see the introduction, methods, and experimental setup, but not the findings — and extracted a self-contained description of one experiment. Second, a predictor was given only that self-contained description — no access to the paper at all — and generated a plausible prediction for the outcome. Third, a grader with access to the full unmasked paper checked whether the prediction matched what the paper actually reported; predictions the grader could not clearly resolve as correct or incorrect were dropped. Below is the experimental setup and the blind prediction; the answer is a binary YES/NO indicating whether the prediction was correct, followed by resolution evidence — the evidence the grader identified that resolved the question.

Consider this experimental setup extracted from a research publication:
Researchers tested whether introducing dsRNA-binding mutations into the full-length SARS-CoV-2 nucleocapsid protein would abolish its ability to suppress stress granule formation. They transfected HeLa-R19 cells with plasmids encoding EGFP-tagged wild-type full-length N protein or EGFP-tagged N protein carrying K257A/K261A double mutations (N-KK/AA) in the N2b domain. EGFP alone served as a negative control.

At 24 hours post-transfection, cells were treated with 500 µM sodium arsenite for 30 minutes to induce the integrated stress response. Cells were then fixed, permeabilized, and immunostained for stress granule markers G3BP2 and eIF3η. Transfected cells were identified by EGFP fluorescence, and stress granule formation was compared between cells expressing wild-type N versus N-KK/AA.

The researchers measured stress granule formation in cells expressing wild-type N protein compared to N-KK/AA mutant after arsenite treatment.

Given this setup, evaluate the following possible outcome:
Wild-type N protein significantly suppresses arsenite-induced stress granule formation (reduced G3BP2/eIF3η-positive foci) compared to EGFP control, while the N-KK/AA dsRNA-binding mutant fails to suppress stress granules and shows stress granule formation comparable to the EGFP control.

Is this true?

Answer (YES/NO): NO